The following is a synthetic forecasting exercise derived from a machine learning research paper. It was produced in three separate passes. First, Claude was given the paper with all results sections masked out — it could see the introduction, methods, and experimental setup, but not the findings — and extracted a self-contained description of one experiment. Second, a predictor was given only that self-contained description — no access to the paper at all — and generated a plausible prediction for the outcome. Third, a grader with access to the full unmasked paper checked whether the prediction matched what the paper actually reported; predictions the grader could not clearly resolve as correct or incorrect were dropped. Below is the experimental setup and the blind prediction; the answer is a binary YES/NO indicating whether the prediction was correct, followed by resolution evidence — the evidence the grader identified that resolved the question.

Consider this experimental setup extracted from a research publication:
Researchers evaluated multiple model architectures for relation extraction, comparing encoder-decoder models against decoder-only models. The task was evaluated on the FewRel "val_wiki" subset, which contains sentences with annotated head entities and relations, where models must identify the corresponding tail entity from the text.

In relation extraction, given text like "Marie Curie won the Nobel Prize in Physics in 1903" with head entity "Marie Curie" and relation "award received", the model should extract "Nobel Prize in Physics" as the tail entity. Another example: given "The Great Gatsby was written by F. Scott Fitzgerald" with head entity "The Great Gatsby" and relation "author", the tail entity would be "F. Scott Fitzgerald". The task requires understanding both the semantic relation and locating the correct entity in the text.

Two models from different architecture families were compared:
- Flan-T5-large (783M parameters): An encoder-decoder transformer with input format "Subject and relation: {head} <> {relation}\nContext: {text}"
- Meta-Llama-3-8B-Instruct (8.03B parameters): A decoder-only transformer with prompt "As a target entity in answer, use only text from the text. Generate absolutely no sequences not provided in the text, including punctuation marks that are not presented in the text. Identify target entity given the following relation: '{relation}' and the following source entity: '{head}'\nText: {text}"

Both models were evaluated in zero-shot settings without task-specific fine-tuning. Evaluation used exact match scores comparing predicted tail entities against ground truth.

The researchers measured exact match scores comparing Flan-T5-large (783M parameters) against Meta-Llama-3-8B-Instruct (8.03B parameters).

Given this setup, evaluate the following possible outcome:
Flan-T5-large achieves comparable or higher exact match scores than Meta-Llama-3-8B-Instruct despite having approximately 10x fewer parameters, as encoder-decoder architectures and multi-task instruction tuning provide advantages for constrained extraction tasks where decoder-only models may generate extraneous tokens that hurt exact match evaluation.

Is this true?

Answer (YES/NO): YES